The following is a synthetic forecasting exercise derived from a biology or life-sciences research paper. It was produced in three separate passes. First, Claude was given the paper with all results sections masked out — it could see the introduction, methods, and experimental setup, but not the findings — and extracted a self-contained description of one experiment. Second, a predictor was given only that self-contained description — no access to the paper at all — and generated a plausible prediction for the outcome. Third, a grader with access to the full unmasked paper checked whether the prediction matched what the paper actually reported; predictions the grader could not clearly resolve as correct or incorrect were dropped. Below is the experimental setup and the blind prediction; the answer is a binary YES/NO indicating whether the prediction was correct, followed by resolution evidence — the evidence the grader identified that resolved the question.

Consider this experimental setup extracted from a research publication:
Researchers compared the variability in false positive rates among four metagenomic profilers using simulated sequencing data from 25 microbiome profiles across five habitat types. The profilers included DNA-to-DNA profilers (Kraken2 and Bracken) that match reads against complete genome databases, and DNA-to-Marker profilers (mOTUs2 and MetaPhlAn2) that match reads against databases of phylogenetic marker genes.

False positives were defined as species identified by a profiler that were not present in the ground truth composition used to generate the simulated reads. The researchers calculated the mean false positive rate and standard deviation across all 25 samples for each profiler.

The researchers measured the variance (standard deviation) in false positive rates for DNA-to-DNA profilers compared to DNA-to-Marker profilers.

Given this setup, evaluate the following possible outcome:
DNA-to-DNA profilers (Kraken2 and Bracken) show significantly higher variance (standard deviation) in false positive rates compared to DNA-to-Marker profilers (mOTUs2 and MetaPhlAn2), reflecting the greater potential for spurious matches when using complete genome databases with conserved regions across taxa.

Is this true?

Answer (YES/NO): YES